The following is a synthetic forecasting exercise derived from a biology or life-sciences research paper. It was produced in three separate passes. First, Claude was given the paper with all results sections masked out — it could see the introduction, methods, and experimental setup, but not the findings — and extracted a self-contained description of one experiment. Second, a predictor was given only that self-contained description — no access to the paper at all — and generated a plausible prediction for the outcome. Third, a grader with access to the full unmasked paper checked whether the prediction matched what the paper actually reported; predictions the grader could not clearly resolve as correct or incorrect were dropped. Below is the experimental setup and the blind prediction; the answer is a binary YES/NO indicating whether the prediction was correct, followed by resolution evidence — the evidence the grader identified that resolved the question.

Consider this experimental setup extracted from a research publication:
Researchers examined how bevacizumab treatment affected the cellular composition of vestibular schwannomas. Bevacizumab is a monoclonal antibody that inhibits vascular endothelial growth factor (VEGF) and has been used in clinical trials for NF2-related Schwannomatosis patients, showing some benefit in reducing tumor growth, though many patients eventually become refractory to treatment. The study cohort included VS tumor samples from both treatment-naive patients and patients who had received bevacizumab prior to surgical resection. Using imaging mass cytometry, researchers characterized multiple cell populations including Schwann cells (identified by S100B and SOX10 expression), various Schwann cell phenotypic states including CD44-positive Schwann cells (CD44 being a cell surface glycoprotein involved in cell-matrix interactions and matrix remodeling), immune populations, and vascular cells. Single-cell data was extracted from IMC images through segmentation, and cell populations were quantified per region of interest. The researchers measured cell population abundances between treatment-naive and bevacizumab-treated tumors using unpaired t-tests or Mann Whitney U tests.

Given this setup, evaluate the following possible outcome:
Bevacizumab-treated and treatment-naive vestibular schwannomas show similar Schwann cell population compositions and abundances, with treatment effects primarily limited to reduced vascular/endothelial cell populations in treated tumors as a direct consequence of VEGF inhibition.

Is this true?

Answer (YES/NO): NO